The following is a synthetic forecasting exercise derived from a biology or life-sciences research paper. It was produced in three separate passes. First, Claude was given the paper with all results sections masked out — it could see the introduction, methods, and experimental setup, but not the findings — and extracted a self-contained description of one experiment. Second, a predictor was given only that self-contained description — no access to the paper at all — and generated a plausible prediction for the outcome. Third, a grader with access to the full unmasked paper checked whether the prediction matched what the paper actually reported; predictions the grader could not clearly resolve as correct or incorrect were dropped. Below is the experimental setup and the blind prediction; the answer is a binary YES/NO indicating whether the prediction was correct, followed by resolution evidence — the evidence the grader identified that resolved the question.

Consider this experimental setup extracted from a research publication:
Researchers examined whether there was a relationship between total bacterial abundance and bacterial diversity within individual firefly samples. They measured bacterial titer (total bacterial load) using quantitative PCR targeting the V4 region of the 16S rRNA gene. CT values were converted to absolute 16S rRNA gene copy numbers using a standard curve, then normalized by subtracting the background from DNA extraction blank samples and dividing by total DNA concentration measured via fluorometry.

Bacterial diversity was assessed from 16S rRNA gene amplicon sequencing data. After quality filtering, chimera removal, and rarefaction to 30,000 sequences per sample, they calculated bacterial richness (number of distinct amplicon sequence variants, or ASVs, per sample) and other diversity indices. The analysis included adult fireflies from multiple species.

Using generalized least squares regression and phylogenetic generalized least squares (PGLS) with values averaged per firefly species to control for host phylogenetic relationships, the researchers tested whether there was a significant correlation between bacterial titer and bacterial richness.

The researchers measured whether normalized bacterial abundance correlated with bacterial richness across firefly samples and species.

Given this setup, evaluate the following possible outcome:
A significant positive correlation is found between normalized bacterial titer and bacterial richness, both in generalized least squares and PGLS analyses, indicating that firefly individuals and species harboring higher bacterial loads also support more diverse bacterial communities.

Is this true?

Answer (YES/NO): NO